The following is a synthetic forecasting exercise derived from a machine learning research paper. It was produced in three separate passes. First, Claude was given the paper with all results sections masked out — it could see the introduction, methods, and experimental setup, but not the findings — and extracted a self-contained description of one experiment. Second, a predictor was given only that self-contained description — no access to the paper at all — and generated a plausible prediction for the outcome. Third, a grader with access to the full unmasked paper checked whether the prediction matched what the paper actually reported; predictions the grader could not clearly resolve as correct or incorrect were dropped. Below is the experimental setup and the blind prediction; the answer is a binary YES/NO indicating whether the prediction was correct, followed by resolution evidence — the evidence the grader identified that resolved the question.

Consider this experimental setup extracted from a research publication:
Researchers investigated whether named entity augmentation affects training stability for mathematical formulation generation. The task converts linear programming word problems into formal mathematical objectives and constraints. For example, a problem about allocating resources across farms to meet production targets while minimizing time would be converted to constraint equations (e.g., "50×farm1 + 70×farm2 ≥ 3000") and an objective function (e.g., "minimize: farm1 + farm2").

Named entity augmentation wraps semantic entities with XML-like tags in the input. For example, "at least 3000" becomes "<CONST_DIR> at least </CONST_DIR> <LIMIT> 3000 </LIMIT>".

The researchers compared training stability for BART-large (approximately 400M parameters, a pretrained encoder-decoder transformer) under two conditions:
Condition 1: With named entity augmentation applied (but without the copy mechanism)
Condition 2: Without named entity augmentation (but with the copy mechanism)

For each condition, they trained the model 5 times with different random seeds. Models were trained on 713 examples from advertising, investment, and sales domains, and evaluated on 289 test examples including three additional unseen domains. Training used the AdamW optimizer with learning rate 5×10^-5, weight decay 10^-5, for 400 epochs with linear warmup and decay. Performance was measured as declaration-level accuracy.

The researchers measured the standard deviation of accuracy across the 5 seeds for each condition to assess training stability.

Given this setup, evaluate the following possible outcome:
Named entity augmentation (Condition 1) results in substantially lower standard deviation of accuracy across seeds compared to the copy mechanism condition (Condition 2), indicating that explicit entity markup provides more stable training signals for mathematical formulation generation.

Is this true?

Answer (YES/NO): YES